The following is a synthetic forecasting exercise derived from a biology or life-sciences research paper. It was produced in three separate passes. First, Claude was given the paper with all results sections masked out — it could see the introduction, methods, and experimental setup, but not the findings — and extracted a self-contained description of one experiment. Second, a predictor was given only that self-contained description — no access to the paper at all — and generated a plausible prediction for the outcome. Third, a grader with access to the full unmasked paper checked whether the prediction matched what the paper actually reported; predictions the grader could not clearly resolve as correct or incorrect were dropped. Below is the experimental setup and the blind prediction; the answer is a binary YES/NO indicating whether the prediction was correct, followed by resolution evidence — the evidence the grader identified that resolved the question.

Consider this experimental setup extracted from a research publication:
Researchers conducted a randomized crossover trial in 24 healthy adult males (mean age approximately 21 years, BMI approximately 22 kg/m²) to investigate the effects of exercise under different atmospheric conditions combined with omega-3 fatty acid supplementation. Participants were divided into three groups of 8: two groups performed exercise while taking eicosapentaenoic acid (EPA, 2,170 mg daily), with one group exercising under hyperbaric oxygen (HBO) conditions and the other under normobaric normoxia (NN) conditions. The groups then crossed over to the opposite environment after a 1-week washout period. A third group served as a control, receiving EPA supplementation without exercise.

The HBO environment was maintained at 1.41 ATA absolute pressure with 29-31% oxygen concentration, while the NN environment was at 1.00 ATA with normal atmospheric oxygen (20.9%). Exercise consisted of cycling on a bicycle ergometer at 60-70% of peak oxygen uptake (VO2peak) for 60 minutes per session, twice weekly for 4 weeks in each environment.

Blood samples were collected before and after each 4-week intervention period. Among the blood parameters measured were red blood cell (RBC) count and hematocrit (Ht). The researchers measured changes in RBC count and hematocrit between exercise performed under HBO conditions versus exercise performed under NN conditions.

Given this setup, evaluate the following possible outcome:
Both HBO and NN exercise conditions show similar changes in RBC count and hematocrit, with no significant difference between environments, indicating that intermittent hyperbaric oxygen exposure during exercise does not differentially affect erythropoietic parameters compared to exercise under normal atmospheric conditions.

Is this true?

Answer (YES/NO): NO